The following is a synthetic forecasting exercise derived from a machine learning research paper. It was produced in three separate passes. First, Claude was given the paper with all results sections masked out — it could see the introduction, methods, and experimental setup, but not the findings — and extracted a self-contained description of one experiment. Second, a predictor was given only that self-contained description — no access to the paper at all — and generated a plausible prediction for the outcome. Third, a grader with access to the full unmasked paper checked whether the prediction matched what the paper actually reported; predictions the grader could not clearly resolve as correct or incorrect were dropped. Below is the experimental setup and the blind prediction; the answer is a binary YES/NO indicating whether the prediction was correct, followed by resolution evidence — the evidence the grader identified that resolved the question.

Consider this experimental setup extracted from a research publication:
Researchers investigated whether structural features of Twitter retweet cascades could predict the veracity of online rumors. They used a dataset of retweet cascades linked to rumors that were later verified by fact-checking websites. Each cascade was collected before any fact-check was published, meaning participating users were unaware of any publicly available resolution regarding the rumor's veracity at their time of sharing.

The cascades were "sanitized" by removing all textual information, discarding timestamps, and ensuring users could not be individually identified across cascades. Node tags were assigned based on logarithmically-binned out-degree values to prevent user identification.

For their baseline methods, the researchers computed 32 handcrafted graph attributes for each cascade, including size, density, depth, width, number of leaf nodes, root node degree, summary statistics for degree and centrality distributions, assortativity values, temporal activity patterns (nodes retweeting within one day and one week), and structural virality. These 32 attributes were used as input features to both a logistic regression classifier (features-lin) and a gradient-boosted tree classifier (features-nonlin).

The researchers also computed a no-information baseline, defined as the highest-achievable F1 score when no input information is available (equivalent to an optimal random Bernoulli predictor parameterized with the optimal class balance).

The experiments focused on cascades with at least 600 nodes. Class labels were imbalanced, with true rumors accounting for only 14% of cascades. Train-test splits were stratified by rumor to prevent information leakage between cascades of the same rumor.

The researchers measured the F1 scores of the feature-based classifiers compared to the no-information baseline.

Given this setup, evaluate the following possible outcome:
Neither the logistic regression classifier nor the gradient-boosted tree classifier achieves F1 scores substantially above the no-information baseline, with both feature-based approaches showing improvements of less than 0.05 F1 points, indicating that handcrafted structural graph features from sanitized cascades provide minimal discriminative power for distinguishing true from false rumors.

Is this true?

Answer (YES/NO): YES